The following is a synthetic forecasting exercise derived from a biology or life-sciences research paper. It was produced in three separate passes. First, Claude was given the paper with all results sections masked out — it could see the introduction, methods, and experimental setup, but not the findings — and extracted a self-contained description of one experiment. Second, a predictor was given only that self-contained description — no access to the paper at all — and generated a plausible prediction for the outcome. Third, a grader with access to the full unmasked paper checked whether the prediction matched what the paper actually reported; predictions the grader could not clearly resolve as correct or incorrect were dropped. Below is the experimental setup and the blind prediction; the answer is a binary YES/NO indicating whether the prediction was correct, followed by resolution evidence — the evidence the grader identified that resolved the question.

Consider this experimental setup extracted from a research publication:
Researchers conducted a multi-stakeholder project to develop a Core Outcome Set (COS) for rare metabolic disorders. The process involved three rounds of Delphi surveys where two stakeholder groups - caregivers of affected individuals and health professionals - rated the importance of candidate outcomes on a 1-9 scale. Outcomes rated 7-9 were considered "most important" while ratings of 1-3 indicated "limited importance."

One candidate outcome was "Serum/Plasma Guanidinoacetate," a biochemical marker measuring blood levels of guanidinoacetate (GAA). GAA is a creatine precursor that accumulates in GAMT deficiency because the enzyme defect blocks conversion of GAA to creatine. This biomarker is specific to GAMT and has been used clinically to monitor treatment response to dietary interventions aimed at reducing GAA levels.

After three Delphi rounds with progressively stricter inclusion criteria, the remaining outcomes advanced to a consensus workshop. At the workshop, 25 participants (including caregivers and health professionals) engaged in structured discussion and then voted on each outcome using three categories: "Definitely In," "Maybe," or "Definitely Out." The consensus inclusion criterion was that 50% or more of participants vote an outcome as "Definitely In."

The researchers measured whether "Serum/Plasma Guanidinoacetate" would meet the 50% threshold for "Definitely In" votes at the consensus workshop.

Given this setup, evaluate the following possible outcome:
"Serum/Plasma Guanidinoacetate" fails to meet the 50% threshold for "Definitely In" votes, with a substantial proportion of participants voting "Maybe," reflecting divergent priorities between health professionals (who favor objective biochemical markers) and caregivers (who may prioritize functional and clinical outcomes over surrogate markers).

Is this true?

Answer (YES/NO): NO